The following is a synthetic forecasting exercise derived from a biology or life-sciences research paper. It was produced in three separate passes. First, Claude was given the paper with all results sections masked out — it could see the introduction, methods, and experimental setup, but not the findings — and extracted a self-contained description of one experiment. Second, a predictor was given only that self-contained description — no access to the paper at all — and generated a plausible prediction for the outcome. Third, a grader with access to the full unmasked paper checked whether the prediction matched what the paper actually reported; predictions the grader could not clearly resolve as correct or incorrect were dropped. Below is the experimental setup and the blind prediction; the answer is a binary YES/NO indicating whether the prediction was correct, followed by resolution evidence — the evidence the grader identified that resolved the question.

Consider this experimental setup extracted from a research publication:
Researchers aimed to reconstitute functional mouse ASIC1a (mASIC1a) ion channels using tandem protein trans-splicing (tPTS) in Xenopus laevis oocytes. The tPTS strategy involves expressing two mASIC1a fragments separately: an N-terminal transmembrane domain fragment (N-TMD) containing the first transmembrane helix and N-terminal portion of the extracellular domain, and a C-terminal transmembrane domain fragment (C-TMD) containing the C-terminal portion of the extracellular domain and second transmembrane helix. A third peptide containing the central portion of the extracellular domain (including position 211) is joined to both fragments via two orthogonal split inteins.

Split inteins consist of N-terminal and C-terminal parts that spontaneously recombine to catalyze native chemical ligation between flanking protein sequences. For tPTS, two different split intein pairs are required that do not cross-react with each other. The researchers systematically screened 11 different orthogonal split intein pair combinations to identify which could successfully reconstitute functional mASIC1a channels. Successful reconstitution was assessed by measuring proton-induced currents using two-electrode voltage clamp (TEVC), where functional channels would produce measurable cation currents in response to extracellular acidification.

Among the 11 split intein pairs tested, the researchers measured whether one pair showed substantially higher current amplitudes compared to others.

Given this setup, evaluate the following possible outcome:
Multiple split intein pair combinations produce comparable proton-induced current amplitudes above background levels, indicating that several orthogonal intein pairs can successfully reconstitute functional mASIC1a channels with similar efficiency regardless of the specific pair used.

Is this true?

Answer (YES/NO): NO